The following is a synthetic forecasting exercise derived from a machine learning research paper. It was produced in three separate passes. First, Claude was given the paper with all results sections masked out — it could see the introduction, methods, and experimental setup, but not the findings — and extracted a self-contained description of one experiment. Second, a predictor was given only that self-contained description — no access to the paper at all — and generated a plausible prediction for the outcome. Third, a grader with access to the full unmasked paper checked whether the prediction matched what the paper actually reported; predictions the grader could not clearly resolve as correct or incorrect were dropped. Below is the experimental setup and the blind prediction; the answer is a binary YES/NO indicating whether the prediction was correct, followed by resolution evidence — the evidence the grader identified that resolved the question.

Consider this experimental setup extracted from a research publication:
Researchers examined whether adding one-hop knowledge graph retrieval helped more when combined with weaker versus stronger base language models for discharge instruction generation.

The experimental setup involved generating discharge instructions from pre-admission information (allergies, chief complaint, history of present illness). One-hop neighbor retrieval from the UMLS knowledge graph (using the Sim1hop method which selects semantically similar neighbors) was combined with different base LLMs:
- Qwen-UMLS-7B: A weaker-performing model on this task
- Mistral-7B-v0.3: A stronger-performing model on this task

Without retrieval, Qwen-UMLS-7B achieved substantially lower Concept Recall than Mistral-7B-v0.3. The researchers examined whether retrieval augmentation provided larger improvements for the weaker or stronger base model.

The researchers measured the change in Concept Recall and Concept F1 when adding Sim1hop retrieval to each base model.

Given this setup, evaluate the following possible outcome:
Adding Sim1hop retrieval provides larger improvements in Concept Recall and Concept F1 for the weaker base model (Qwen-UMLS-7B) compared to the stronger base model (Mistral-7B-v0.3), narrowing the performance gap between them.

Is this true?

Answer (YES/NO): NO